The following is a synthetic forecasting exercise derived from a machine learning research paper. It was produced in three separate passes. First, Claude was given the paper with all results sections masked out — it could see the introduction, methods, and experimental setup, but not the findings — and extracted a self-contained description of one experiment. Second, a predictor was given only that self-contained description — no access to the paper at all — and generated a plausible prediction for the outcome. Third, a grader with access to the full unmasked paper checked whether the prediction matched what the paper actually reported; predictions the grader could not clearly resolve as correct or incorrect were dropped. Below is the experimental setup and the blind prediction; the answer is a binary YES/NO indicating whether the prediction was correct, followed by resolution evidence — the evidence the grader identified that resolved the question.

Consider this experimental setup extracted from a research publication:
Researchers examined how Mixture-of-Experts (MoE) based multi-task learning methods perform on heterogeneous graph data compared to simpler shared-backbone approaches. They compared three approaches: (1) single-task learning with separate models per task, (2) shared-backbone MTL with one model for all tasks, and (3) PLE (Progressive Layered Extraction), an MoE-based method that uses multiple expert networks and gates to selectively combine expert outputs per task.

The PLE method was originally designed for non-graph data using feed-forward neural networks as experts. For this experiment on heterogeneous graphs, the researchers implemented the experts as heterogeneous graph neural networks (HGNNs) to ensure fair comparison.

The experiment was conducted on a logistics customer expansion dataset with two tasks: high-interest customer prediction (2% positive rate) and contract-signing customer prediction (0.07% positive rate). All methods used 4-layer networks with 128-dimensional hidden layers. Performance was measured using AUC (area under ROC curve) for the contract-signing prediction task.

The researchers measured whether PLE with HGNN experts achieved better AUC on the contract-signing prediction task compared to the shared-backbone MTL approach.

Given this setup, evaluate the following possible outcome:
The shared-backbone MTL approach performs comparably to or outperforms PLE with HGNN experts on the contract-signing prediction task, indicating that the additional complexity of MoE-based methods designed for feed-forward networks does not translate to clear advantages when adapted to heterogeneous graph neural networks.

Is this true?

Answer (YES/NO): NO